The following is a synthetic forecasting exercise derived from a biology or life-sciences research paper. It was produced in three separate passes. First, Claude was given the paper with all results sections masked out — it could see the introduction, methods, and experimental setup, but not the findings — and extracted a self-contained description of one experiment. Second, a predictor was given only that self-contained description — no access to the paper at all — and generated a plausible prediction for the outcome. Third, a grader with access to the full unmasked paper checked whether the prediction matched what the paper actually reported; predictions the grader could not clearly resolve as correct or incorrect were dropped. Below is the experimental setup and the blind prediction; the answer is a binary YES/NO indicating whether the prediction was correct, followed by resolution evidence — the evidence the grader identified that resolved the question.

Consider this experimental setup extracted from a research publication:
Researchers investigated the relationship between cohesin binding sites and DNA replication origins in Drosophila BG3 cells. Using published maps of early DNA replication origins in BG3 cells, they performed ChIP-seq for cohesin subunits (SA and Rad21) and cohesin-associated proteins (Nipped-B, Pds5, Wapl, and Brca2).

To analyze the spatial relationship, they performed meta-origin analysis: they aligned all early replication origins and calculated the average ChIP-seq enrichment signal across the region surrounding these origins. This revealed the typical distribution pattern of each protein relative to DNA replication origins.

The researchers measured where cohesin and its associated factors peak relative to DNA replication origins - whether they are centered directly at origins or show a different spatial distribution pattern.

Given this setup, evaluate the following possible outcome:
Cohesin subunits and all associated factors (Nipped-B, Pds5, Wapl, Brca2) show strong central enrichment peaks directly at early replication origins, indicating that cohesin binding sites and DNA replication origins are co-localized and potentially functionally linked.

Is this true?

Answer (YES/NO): YES